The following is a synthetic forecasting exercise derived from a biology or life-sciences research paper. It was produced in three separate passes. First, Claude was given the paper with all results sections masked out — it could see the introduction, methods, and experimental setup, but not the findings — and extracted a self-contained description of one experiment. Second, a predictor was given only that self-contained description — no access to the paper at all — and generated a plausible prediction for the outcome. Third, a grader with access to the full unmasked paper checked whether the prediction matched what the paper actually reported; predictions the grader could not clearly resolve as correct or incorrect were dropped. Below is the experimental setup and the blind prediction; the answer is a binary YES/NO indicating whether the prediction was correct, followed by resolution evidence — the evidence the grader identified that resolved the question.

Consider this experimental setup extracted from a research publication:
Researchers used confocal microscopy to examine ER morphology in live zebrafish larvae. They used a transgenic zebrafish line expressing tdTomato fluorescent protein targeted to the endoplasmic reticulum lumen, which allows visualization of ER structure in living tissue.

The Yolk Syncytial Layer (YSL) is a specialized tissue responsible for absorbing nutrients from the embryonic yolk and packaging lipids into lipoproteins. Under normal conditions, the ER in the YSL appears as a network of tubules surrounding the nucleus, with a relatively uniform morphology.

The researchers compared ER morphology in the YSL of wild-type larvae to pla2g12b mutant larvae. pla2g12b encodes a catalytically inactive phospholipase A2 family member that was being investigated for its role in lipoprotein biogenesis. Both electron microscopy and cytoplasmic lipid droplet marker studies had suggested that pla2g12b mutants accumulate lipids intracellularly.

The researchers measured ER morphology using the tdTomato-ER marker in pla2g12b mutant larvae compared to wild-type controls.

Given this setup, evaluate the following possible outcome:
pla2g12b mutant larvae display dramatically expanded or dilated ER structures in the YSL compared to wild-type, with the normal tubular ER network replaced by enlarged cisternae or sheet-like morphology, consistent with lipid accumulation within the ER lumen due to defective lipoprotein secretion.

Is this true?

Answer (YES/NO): YES